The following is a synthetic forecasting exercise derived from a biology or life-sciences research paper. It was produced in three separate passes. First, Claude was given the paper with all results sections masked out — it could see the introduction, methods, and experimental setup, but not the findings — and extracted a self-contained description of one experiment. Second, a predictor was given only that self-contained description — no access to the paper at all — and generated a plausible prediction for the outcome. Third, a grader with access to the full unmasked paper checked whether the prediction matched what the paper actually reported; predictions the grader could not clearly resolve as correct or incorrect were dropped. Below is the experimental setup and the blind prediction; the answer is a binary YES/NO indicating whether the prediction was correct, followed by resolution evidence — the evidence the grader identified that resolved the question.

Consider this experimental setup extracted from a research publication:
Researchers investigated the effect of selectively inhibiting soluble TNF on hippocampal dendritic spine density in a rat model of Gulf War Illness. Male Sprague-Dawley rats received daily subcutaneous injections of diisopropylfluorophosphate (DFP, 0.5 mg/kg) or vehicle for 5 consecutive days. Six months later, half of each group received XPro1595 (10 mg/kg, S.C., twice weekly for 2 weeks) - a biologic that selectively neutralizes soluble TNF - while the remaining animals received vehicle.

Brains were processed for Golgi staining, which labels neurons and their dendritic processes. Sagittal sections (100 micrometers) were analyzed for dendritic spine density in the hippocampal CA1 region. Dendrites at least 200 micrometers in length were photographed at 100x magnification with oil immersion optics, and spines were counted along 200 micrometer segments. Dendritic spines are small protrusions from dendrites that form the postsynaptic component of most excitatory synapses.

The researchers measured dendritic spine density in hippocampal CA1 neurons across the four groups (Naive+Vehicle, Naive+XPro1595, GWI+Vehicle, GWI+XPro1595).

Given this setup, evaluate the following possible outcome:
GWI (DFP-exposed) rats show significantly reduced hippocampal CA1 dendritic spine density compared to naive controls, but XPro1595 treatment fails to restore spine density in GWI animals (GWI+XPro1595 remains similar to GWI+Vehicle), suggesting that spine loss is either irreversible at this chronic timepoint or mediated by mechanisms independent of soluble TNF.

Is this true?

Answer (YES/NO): NO